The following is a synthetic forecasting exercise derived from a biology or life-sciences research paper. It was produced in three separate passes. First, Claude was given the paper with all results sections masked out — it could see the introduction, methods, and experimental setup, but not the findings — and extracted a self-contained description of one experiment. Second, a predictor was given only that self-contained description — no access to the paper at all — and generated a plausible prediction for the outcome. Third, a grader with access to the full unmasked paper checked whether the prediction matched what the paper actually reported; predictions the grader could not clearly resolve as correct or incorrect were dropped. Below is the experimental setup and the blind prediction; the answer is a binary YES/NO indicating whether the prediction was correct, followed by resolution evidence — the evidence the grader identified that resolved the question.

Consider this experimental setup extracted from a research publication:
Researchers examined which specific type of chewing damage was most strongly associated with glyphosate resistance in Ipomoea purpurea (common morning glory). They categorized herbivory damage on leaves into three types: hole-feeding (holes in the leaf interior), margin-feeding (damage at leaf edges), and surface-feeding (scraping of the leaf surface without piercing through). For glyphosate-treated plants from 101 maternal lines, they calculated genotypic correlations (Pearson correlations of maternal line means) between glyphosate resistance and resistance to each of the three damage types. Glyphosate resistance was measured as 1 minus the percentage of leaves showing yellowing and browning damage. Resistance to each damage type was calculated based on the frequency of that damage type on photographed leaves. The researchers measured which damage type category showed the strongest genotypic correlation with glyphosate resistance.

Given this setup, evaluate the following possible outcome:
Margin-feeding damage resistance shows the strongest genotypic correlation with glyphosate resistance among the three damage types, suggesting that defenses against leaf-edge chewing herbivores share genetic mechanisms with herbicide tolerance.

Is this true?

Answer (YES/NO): NO